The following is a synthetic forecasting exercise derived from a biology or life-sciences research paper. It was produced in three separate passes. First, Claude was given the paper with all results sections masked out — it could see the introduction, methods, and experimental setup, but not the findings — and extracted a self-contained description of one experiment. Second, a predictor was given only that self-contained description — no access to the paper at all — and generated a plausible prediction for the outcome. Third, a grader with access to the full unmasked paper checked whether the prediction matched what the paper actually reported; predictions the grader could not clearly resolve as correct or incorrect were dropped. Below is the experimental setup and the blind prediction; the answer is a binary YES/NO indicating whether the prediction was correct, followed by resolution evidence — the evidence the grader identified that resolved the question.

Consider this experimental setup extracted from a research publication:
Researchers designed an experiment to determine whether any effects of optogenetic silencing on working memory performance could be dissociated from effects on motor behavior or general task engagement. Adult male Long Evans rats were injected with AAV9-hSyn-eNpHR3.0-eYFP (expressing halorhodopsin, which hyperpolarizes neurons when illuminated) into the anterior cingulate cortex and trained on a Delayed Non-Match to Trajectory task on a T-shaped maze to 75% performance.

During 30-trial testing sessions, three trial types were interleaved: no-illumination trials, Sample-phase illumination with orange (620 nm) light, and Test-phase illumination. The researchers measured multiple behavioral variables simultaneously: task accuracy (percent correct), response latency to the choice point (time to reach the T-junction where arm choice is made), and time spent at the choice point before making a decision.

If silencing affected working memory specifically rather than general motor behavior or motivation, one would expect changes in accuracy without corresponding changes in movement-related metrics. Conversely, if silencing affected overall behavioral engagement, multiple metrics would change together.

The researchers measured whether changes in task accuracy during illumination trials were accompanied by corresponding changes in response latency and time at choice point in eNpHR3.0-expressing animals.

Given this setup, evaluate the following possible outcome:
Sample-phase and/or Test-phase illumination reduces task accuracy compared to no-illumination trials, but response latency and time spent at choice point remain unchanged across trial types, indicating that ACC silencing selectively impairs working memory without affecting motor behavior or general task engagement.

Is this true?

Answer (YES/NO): NO